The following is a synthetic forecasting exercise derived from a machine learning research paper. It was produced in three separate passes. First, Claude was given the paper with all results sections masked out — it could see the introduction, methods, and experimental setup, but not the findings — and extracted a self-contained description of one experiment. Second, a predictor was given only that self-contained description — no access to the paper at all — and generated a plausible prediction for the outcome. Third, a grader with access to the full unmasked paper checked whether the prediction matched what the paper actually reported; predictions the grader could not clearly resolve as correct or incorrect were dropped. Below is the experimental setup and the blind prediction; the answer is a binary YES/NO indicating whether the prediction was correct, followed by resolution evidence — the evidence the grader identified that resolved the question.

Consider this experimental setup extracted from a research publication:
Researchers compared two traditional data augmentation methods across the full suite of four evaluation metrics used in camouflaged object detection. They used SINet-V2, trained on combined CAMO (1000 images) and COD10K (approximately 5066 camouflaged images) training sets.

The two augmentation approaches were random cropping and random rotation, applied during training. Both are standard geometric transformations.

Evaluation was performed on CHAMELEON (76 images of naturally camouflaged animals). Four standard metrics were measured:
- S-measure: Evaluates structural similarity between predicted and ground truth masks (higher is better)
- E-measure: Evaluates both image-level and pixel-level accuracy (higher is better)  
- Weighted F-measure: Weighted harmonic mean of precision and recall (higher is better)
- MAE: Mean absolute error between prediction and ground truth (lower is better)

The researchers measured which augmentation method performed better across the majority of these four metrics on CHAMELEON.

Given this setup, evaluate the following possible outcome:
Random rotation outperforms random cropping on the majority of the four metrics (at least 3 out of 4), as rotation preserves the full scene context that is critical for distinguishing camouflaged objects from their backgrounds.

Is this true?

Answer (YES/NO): YES